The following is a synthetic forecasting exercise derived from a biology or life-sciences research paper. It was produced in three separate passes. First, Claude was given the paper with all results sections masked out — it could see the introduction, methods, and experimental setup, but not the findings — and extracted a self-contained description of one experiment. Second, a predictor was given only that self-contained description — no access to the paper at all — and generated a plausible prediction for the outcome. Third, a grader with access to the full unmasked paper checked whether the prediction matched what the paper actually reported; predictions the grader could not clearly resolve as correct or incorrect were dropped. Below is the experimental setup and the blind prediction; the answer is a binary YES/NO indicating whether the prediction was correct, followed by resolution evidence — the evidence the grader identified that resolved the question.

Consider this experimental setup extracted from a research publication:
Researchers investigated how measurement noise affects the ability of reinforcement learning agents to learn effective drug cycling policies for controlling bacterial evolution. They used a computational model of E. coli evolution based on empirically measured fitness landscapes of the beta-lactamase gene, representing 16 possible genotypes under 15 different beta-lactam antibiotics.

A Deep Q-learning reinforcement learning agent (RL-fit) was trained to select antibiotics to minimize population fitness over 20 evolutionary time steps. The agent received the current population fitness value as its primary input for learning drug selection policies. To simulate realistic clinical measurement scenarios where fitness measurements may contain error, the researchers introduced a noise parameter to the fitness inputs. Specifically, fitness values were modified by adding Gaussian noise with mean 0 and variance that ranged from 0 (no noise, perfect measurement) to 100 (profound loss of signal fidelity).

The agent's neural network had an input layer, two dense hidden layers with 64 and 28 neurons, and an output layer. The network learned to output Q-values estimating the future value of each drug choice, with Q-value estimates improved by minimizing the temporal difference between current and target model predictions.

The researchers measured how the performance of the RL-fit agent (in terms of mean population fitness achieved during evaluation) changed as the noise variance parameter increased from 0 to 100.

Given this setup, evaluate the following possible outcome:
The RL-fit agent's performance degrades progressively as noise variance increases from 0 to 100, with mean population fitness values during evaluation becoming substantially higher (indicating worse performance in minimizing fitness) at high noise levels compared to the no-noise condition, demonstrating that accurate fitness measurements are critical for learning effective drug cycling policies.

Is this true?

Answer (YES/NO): NO